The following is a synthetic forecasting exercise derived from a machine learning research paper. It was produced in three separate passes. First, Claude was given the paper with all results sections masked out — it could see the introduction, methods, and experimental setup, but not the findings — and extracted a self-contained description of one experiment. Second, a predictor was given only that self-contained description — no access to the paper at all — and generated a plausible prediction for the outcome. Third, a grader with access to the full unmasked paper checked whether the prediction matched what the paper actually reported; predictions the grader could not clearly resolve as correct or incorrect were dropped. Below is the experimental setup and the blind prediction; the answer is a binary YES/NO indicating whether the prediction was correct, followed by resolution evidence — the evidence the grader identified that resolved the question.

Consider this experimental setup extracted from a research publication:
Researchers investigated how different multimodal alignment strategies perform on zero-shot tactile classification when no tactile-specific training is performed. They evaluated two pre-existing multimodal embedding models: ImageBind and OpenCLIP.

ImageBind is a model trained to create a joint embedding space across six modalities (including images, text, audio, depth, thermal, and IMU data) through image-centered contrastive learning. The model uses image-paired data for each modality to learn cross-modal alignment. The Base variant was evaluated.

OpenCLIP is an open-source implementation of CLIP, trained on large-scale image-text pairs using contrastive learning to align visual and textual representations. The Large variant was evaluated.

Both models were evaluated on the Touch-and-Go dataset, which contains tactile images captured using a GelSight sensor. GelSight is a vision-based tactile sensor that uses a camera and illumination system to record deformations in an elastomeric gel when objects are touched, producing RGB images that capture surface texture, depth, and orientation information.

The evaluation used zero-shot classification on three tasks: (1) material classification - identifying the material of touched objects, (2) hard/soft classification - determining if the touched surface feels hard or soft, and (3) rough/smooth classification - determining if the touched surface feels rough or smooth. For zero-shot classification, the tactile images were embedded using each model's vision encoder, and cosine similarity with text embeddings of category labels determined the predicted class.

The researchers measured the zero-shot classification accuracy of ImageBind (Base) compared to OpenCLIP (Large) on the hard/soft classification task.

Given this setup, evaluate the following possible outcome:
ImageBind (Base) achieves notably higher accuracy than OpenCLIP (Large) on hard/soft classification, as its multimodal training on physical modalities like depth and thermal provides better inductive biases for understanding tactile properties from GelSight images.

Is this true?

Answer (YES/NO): YES